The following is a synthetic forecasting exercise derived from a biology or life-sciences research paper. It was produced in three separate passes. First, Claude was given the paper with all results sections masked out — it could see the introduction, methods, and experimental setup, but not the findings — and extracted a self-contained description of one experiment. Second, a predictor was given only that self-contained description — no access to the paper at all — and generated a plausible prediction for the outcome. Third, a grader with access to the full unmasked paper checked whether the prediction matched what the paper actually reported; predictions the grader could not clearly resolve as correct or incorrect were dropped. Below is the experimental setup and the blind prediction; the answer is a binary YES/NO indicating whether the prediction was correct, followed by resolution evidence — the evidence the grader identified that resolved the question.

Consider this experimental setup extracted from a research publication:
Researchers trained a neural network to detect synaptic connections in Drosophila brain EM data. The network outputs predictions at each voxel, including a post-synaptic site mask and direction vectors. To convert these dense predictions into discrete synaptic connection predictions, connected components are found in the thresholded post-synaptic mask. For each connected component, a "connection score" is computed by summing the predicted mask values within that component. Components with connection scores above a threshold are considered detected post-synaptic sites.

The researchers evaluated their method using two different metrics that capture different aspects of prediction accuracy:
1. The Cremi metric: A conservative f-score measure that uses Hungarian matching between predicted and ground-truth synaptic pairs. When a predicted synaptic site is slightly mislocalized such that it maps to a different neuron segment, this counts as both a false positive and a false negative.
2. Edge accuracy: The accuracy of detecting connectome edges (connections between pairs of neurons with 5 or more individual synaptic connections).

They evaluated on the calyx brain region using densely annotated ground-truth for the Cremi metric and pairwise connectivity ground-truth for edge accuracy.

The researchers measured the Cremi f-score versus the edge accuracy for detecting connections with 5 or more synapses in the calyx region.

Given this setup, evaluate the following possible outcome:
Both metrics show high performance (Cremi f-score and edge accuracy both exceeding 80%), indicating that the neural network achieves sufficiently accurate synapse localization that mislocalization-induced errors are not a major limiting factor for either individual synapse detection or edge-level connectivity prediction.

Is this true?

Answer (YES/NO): NO